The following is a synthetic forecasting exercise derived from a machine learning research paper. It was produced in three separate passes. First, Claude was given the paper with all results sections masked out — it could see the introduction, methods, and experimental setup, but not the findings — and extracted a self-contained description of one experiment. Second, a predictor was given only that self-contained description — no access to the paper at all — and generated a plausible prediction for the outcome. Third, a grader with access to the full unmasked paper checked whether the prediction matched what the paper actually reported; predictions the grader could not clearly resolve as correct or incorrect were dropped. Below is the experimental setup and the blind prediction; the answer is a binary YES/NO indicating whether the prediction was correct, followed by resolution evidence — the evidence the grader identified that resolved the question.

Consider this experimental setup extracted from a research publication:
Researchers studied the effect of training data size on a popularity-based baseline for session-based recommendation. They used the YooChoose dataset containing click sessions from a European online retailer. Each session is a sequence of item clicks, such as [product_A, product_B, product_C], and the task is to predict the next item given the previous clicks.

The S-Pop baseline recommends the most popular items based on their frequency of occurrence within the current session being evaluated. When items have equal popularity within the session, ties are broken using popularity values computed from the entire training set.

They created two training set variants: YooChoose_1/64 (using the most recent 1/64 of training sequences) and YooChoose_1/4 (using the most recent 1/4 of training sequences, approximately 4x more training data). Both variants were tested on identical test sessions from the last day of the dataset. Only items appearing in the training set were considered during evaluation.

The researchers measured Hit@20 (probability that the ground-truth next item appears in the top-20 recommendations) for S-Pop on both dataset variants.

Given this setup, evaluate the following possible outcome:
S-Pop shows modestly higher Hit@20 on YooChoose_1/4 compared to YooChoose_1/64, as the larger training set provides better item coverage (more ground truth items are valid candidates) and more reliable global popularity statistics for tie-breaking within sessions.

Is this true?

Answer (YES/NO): NO